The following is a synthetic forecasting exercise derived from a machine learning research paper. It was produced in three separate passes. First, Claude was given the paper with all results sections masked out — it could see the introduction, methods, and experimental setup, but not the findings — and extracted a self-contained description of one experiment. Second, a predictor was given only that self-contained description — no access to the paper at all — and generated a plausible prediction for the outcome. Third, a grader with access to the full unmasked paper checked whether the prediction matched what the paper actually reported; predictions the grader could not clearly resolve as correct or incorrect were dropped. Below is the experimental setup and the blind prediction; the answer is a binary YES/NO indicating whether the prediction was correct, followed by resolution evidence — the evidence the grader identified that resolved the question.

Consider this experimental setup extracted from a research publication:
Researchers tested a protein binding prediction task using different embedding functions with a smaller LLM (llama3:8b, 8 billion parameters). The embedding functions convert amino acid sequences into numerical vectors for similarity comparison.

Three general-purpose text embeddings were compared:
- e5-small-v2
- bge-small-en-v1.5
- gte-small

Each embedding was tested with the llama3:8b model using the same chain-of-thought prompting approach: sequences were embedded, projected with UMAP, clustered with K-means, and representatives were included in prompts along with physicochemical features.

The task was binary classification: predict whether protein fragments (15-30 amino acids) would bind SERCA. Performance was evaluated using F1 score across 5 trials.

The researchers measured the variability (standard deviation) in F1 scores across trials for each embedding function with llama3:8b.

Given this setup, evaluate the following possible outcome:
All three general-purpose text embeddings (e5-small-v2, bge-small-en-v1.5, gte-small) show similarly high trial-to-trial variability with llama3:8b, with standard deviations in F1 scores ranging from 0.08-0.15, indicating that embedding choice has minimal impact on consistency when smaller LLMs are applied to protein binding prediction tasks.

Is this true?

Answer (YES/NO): NO